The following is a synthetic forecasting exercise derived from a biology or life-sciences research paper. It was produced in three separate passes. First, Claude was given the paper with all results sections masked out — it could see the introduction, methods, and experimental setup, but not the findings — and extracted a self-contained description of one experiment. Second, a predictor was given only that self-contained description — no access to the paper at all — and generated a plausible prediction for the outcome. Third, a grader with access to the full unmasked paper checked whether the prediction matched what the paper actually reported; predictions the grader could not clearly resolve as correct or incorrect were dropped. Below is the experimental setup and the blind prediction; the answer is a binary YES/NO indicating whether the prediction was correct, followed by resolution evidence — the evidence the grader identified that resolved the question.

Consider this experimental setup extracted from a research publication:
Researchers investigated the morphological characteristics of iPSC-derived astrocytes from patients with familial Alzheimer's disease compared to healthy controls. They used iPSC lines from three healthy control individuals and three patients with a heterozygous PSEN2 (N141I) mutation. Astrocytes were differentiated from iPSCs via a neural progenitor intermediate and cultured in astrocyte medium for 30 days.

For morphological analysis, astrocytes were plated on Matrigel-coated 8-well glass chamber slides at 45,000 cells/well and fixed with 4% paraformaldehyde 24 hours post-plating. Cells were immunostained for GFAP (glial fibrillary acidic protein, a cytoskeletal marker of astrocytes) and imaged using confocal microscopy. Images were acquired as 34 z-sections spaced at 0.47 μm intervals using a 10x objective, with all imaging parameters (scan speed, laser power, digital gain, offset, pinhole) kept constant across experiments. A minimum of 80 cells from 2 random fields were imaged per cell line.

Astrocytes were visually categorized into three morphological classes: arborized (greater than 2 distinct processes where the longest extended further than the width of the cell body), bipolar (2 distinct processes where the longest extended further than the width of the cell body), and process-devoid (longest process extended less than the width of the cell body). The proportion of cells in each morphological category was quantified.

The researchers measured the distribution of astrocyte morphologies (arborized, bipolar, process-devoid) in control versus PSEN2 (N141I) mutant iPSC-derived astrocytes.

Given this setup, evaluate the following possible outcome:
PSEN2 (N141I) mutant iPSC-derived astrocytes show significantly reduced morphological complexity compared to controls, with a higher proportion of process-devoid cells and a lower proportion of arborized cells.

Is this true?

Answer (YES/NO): YES